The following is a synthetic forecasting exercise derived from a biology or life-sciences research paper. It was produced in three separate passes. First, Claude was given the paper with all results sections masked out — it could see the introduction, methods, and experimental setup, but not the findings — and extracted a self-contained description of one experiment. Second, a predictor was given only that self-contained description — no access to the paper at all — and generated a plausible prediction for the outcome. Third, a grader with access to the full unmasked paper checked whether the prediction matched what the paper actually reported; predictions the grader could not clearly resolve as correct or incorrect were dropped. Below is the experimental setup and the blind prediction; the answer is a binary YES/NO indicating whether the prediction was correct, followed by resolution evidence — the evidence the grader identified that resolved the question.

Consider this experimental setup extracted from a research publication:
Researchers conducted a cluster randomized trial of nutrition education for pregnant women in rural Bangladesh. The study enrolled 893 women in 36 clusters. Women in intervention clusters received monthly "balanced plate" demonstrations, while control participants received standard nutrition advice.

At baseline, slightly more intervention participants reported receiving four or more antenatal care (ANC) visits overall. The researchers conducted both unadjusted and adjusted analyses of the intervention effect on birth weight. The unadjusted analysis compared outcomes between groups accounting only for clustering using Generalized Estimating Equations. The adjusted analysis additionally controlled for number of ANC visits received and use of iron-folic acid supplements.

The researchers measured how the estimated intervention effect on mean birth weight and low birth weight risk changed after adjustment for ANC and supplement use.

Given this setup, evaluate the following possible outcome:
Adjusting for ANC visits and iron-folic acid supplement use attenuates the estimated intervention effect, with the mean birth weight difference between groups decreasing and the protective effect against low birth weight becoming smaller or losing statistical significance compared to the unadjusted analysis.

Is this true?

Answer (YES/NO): YES